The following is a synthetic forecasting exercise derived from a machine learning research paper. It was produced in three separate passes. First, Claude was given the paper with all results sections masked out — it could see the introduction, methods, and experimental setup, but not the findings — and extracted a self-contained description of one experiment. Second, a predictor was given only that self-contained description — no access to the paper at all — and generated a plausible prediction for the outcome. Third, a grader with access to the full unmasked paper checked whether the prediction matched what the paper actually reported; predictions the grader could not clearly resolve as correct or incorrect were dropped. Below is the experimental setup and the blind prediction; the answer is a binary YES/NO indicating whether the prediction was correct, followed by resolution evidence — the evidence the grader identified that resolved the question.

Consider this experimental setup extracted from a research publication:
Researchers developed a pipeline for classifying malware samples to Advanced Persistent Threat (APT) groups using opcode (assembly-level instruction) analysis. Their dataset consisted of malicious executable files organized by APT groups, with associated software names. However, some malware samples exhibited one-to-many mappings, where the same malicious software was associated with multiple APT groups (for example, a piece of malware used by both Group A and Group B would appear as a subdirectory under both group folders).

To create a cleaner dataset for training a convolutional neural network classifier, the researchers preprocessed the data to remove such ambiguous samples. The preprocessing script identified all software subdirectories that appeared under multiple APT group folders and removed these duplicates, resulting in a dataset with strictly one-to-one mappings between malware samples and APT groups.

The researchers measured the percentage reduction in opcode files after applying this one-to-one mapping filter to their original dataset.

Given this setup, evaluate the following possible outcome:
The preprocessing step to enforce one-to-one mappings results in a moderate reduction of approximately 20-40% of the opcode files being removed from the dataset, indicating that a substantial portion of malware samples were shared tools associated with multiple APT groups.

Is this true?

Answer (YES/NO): NO